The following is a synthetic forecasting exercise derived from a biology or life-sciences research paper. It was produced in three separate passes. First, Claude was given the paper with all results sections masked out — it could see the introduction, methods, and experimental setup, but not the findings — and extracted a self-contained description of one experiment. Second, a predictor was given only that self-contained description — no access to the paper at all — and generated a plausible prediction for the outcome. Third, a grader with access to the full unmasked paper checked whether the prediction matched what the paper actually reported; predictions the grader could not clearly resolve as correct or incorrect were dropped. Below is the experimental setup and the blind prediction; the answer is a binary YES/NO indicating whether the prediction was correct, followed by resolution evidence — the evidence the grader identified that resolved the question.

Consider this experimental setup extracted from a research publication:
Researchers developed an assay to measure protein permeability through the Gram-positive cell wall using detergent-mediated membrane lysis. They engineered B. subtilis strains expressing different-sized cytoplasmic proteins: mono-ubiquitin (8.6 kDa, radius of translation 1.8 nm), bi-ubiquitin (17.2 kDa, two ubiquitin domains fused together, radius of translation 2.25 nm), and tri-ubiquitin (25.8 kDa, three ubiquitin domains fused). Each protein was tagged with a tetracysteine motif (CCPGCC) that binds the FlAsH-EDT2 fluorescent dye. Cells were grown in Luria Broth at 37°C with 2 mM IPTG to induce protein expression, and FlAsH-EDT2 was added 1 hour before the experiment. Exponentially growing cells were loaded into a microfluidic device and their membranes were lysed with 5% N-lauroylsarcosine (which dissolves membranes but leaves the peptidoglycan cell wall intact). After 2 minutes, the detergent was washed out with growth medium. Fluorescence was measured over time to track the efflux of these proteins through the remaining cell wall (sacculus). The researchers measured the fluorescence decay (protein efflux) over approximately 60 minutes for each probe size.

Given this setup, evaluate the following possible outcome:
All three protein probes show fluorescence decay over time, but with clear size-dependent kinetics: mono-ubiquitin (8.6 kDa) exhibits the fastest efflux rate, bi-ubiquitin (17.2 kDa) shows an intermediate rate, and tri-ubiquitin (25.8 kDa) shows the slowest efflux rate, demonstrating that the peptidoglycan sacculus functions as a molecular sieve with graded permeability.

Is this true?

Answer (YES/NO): NO